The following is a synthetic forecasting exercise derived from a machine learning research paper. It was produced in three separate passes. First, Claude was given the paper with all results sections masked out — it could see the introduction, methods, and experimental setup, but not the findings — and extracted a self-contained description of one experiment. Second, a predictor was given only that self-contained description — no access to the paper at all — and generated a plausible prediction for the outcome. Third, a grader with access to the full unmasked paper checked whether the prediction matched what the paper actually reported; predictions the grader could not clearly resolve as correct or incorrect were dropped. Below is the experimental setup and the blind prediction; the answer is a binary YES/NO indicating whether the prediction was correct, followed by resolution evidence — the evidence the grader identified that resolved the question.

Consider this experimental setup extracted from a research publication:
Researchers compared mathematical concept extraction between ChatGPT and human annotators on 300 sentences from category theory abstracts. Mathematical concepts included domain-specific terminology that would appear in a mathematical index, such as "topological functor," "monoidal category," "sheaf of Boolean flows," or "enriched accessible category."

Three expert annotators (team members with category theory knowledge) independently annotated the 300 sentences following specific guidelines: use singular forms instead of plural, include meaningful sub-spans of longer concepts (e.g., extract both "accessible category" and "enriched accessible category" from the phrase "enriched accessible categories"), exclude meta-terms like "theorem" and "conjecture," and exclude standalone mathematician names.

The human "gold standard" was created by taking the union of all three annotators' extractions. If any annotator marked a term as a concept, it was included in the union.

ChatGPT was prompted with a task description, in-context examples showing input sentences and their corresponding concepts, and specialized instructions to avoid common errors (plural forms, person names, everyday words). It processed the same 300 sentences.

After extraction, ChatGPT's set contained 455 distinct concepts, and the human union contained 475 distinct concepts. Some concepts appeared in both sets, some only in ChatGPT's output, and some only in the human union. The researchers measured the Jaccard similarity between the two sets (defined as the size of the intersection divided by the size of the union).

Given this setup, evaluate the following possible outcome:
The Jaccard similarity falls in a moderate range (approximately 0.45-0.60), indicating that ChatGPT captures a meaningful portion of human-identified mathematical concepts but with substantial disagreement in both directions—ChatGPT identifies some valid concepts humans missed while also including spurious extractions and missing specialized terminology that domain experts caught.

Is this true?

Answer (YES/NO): YES